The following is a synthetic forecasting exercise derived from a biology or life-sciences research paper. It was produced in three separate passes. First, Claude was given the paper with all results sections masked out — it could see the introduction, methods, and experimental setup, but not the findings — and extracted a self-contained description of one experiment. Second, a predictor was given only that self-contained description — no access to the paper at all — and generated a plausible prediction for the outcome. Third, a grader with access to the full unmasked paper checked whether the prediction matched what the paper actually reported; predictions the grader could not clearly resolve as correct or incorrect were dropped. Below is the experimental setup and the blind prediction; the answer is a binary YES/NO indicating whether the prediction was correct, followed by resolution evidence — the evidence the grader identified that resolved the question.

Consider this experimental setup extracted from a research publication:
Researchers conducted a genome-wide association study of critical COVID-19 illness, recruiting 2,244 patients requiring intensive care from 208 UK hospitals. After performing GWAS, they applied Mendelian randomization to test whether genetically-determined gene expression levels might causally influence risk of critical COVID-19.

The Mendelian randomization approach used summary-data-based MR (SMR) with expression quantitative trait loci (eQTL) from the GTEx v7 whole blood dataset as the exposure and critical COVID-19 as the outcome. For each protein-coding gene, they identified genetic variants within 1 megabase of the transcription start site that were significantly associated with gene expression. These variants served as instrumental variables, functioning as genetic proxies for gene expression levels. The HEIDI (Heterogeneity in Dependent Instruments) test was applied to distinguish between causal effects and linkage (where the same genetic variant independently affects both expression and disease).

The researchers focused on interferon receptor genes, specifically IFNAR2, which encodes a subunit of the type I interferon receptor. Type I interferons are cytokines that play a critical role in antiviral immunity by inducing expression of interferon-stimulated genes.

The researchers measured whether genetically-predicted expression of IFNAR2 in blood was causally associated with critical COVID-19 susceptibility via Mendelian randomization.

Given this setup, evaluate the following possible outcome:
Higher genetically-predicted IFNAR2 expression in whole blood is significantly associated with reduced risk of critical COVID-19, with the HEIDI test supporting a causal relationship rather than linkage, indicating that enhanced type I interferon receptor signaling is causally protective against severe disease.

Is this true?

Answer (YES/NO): NO